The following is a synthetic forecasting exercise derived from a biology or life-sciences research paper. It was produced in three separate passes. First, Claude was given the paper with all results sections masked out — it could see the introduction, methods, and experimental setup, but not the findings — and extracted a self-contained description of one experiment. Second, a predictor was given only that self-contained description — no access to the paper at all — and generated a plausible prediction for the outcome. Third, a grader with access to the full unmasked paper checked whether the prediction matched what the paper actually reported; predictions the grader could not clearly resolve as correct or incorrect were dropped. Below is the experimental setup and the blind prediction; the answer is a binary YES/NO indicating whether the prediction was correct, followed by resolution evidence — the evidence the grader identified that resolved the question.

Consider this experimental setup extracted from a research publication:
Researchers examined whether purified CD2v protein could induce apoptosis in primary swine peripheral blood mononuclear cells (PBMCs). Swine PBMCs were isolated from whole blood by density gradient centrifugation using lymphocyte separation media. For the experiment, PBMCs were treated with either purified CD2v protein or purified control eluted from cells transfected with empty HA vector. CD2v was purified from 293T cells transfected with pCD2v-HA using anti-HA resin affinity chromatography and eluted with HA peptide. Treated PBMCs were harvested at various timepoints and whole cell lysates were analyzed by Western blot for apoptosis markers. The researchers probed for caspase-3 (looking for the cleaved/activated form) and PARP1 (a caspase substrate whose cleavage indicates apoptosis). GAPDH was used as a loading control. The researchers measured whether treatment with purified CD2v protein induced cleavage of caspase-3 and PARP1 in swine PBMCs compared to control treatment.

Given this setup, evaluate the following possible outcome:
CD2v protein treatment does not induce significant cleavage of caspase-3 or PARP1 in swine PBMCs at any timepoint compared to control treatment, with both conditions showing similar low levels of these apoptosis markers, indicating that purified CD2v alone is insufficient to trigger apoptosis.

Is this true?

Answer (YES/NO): NO